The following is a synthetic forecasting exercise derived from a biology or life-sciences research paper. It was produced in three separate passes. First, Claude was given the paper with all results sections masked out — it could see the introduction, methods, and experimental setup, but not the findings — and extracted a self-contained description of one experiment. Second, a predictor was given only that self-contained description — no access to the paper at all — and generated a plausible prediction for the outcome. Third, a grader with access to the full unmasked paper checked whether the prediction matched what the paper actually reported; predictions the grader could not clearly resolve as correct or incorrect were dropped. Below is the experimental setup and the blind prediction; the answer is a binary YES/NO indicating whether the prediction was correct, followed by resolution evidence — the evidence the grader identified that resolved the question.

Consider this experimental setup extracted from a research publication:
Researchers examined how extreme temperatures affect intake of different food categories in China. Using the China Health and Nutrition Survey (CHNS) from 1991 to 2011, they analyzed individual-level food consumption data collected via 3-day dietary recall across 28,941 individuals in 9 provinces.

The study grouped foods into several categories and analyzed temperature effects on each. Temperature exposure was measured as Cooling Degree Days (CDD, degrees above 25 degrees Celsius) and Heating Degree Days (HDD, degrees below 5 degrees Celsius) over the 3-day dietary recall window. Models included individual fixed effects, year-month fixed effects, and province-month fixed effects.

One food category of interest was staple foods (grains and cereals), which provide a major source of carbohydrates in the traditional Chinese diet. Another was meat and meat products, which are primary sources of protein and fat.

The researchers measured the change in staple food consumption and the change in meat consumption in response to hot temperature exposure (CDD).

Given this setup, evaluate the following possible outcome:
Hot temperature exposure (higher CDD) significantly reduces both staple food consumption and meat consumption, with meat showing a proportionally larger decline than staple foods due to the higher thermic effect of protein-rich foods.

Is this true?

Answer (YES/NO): NO